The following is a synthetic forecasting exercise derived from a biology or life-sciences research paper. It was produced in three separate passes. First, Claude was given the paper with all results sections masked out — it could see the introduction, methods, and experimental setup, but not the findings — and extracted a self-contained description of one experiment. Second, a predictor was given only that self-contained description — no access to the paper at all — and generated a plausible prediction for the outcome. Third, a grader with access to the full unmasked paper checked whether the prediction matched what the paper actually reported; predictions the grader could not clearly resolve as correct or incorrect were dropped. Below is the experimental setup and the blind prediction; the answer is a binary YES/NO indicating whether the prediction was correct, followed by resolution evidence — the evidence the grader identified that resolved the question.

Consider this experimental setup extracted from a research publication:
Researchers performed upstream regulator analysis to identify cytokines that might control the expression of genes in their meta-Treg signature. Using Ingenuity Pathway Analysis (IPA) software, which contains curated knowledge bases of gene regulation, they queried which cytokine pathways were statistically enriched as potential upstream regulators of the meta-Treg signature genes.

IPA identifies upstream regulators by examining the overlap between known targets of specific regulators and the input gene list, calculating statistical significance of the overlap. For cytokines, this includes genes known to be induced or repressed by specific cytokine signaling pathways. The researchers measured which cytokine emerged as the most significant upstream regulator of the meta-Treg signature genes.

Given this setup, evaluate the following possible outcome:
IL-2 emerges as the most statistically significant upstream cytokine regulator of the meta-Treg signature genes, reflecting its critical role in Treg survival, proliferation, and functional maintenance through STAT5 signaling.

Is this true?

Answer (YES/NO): YES